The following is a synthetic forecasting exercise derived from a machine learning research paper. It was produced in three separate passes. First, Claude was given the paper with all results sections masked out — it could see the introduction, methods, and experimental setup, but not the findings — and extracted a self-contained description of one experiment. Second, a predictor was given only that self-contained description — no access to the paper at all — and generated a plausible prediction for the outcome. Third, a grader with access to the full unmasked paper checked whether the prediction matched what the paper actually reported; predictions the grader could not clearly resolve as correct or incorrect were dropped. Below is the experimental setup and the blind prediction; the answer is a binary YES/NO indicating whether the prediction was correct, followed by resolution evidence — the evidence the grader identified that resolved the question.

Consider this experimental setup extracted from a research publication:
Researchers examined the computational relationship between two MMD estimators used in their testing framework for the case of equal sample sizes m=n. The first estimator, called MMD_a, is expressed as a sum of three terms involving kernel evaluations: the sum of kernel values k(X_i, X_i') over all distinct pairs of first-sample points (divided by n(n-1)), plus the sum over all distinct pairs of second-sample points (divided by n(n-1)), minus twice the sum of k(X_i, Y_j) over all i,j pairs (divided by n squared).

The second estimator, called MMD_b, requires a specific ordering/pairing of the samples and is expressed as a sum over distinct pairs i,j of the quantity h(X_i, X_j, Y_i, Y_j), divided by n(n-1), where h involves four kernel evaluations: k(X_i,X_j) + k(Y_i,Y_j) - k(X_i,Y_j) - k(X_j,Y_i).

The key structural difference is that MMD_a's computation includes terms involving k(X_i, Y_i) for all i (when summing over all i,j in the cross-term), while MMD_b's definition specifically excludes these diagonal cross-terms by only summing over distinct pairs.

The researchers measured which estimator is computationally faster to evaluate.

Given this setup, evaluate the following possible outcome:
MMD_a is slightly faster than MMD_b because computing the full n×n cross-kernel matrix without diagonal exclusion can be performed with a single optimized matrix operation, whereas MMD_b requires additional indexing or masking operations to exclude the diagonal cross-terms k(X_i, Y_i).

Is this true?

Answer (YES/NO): NO